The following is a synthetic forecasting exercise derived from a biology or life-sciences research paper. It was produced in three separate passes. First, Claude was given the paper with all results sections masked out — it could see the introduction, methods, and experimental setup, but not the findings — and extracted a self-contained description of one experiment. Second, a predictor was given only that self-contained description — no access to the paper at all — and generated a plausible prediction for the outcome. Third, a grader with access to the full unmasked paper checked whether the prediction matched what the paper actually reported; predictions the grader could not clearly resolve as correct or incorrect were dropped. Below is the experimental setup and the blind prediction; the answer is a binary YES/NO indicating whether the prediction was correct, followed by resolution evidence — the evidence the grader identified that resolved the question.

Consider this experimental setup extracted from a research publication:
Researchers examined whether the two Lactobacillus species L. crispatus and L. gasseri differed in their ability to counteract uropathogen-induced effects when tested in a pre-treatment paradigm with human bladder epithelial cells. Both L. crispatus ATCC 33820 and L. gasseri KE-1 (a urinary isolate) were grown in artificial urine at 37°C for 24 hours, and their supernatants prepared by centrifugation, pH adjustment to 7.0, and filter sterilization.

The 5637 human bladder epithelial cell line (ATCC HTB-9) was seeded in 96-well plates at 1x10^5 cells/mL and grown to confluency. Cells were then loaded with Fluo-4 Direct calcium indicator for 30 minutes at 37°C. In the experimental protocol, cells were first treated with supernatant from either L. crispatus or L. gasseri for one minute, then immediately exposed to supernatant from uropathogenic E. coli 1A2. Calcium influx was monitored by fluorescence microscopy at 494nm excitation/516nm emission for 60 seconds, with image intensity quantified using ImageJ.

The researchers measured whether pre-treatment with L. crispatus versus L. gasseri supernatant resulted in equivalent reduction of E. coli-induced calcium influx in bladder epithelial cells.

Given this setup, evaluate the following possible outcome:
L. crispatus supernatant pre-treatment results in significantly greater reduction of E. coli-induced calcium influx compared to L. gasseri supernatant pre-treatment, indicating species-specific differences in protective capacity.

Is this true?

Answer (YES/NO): NO